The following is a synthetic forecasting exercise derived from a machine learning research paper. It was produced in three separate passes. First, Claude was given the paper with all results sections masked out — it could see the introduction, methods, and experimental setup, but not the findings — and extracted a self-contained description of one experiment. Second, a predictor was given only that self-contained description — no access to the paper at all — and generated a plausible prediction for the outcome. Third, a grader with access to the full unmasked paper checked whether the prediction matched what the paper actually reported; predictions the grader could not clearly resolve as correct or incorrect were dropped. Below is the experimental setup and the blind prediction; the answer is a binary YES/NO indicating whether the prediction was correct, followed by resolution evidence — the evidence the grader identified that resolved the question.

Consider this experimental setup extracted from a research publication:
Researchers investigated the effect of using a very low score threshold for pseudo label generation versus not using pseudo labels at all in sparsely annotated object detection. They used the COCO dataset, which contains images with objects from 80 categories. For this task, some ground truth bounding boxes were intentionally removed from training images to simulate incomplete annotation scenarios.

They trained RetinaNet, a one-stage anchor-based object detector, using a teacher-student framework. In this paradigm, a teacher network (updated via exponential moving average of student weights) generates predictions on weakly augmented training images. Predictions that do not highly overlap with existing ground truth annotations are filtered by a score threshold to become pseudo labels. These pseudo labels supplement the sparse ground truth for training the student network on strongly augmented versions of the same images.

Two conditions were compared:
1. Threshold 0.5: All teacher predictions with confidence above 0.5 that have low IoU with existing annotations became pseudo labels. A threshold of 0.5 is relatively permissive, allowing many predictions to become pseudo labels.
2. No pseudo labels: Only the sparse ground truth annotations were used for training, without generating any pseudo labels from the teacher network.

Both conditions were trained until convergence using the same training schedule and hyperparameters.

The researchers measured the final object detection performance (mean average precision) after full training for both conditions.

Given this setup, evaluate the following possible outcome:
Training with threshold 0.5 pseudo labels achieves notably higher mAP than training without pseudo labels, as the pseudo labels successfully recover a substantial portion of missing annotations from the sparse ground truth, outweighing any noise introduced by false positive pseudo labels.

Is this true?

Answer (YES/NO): NO